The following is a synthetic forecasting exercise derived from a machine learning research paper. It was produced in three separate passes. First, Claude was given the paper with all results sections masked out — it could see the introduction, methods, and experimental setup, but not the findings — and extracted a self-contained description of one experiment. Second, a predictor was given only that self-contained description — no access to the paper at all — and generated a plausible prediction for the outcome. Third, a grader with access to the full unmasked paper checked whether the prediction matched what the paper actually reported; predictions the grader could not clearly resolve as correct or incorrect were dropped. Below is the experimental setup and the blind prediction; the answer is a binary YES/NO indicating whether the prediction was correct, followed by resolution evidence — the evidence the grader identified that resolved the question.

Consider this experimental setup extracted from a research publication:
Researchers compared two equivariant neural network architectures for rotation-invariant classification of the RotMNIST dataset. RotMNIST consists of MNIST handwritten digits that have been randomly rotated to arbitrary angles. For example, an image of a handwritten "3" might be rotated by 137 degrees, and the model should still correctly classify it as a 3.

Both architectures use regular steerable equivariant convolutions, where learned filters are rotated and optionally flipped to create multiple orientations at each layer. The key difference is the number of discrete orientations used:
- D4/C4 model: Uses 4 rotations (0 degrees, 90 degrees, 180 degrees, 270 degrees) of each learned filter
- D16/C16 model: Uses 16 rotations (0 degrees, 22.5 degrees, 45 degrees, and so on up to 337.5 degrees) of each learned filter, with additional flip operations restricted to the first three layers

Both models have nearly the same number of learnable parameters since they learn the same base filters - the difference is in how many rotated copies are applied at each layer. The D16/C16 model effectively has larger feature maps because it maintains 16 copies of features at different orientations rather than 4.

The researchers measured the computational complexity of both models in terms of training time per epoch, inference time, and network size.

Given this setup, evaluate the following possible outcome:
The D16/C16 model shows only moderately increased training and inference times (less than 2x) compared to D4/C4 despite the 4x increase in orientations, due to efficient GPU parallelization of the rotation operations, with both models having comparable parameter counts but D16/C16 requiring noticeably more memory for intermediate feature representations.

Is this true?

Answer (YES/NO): NO